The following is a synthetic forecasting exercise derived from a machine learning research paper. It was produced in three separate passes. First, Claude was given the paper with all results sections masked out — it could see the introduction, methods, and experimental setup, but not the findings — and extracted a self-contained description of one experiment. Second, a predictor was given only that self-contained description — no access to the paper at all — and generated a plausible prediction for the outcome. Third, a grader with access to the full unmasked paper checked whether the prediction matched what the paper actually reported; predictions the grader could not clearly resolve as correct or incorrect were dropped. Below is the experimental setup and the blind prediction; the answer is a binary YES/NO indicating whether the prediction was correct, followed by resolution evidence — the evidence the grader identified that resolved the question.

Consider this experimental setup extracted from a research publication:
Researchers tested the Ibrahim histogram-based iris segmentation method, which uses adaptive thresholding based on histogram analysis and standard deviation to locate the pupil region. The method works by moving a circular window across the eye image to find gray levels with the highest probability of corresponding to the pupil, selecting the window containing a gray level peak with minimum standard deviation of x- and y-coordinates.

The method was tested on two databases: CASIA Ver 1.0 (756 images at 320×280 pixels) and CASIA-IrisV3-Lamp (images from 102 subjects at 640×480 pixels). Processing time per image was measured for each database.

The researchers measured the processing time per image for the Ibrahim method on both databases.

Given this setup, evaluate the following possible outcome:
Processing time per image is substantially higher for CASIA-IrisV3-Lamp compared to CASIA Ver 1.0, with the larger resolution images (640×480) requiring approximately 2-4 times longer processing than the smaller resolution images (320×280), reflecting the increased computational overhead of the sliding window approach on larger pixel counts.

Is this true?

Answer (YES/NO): YES